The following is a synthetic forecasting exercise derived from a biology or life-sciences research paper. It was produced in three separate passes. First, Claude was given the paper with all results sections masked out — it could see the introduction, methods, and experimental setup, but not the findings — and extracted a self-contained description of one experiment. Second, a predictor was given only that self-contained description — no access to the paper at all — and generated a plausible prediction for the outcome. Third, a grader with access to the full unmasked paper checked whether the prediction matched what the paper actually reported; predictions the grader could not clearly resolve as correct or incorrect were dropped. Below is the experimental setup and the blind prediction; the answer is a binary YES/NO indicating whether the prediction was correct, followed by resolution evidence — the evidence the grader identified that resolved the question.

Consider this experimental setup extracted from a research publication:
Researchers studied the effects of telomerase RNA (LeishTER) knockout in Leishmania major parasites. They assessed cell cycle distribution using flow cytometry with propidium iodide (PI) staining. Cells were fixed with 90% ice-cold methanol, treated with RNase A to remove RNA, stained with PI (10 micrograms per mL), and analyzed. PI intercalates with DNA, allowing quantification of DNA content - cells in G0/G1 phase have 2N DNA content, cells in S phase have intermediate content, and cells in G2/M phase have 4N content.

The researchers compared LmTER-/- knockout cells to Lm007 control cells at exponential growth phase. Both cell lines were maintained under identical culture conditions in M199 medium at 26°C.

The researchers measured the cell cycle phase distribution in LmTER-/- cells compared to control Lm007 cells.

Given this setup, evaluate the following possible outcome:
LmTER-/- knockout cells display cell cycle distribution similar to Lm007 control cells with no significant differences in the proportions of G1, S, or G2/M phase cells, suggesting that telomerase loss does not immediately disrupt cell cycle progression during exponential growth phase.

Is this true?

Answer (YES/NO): YES